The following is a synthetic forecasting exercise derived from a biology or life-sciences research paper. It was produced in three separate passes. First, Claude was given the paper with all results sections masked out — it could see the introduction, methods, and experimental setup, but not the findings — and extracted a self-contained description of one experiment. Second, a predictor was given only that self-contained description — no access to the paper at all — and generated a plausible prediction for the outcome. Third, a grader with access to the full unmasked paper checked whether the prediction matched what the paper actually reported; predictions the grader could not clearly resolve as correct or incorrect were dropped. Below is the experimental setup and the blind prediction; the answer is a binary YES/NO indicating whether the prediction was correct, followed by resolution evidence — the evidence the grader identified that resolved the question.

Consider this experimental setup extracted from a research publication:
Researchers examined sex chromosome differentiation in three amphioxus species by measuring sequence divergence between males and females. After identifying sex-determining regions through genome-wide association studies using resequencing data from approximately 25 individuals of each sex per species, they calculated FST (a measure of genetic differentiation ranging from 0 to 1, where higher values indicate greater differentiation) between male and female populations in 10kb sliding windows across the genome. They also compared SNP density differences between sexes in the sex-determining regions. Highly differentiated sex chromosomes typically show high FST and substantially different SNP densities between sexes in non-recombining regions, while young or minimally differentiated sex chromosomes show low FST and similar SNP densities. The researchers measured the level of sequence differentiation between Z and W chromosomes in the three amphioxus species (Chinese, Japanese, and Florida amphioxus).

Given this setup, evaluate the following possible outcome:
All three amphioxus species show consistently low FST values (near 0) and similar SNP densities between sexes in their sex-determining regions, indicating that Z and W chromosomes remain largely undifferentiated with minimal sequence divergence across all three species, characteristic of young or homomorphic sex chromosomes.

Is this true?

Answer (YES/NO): NO